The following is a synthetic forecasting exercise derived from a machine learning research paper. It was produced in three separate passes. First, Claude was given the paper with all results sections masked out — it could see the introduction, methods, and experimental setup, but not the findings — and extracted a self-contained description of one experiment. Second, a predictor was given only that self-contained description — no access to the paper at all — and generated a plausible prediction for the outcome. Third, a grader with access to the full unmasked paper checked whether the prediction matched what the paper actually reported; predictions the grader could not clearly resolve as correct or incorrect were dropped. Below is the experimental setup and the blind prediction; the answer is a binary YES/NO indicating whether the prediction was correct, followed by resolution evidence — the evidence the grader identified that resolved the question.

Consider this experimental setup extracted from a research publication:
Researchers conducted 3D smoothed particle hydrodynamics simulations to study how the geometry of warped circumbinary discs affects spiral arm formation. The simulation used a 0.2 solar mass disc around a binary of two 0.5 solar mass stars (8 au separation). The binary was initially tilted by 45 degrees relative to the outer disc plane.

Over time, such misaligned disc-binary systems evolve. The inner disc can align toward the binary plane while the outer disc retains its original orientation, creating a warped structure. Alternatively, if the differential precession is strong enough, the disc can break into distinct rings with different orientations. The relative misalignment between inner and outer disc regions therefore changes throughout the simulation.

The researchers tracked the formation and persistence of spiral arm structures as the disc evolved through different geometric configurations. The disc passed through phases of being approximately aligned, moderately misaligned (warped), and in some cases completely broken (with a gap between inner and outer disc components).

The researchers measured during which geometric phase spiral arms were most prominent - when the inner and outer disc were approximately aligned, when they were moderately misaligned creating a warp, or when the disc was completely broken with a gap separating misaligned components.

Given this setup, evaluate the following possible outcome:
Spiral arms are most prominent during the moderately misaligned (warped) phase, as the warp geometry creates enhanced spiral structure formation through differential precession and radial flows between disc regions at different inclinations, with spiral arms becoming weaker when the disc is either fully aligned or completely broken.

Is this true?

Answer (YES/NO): YES